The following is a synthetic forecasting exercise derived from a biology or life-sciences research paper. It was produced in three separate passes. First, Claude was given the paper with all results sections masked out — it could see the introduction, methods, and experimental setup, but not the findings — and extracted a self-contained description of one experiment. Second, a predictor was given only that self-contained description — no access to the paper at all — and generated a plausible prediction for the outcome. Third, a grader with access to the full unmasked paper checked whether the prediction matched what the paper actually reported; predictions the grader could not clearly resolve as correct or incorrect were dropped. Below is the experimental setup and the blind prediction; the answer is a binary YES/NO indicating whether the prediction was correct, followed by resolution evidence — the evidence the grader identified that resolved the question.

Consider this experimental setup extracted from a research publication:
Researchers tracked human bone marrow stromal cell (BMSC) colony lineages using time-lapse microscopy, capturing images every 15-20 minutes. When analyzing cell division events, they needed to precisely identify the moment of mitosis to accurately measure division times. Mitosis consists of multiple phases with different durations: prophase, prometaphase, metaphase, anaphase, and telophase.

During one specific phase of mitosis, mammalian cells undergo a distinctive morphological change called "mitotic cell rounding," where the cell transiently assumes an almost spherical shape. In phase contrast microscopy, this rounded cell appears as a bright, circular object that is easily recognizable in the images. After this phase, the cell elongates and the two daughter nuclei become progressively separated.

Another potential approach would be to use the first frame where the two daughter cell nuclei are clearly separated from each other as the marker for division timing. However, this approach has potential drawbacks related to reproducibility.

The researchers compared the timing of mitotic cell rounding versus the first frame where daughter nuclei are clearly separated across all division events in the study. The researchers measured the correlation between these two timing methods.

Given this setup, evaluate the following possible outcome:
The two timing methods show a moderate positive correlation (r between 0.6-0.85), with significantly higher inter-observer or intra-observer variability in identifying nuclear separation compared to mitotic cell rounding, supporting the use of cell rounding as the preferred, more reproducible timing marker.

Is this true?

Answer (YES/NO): NO